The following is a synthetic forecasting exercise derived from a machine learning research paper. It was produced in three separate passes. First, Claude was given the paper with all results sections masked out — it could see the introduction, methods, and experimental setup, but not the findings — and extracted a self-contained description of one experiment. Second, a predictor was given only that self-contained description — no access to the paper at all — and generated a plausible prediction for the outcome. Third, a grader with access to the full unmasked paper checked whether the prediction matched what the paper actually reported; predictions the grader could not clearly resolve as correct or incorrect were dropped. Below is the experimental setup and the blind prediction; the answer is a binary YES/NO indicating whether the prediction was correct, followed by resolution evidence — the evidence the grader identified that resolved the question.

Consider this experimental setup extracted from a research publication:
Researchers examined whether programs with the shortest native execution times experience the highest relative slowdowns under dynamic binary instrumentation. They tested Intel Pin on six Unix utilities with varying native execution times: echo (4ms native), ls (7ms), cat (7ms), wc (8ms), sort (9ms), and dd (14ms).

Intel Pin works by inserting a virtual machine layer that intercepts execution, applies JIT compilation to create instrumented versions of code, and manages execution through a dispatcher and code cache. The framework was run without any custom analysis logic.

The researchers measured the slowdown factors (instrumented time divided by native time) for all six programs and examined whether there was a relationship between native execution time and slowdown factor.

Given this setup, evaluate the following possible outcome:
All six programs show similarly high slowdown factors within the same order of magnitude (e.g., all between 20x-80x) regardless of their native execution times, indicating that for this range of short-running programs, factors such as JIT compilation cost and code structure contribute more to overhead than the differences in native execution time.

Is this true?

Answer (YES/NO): NO